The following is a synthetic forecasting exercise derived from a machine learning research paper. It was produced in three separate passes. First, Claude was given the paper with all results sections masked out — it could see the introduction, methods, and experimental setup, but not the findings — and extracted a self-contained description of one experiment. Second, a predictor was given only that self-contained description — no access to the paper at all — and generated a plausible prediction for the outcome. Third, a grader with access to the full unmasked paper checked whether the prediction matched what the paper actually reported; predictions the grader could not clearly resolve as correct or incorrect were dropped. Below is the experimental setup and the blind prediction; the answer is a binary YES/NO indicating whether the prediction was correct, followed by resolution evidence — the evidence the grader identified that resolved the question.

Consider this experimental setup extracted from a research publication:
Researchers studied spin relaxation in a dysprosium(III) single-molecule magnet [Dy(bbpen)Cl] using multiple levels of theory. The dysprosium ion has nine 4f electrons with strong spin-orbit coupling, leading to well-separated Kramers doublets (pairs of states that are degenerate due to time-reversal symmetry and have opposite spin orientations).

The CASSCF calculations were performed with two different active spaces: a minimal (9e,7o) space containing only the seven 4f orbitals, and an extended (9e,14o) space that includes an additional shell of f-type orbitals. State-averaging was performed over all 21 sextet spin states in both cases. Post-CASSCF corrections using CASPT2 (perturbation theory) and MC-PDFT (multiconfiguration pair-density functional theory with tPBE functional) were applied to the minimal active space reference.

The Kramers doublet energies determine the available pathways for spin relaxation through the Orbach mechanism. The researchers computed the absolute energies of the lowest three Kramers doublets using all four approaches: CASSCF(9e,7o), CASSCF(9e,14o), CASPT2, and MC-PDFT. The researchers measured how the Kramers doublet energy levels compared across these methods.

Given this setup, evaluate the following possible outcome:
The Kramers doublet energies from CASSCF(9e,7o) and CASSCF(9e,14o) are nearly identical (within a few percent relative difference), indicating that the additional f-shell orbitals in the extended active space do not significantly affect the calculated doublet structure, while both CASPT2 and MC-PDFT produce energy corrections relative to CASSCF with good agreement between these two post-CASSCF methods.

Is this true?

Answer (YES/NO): NO